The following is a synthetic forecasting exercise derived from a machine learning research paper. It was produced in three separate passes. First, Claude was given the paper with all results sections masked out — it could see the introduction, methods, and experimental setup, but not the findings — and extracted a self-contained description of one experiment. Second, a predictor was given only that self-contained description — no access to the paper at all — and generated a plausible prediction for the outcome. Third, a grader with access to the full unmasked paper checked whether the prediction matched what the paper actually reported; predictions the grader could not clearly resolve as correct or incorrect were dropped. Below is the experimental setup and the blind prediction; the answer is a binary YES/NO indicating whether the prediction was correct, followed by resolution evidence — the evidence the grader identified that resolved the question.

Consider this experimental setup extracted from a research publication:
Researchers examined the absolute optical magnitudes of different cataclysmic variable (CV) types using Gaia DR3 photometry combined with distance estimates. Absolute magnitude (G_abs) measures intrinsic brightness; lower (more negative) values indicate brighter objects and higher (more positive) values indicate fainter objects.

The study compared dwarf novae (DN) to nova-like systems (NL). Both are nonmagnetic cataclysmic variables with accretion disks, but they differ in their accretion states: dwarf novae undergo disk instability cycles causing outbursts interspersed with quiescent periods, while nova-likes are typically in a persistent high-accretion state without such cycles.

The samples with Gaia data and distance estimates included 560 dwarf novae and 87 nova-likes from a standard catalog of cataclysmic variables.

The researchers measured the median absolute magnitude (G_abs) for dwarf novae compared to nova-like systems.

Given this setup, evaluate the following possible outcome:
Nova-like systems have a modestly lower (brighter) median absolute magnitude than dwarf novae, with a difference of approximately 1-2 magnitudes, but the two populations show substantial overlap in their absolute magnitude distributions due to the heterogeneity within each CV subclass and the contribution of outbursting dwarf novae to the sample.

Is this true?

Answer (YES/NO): NO